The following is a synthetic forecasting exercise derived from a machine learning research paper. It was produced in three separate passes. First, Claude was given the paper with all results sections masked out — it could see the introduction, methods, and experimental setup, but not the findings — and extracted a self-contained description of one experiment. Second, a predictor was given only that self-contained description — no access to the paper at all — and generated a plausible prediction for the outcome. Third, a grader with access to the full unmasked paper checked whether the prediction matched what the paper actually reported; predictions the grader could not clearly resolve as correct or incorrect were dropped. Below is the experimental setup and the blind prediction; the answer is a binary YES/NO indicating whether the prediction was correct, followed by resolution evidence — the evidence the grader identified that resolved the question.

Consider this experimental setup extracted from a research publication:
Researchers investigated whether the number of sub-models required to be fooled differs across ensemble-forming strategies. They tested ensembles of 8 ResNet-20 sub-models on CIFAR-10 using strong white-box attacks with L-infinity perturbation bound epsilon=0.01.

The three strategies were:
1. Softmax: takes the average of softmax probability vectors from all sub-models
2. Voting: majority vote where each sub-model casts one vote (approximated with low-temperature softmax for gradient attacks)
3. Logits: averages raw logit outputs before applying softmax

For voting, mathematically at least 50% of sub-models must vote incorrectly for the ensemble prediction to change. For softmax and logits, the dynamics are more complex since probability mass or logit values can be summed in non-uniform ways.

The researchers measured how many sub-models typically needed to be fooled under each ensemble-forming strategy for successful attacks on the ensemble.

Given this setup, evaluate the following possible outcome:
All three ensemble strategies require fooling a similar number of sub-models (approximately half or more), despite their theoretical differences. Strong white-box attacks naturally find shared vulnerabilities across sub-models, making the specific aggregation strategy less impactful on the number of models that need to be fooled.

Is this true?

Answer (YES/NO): NO